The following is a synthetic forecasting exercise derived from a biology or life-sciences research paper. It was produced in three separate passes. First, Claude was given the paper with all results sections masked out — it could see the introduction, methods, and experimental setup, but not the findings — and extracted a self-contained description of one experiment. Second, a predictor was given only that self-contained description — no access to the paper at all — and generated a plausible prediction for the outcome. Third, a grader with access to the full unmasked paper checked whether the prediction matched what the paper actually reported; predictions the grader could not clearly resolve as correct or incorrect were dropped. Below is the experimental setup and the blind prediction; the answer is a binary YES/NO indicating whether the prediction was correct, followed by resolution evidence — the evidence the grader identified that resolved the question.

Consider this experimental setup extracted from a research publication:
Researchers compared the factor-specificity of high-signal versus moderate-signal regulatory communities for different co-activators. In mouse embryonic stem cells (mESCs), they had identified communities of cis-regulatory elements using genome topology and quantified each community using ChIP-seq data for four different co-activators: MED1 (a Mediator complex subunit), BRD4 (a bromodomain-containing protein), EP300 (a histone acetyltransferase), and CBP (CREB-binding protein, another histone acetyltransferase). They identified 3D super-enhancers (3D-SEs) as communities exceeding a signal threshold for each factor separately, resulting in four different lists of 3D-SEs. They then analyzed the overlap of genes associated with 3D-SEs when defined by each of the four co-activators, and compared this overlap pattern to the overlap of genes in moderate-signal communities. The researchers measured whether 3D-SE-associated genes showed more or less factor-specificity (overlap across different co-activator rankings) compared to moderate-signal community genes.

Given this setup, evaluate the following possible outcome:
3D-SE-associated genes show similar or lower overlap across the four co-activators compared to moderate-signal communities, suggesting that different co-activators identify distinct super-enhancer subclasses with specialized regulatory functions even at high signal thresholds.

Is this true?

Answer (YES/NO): YES